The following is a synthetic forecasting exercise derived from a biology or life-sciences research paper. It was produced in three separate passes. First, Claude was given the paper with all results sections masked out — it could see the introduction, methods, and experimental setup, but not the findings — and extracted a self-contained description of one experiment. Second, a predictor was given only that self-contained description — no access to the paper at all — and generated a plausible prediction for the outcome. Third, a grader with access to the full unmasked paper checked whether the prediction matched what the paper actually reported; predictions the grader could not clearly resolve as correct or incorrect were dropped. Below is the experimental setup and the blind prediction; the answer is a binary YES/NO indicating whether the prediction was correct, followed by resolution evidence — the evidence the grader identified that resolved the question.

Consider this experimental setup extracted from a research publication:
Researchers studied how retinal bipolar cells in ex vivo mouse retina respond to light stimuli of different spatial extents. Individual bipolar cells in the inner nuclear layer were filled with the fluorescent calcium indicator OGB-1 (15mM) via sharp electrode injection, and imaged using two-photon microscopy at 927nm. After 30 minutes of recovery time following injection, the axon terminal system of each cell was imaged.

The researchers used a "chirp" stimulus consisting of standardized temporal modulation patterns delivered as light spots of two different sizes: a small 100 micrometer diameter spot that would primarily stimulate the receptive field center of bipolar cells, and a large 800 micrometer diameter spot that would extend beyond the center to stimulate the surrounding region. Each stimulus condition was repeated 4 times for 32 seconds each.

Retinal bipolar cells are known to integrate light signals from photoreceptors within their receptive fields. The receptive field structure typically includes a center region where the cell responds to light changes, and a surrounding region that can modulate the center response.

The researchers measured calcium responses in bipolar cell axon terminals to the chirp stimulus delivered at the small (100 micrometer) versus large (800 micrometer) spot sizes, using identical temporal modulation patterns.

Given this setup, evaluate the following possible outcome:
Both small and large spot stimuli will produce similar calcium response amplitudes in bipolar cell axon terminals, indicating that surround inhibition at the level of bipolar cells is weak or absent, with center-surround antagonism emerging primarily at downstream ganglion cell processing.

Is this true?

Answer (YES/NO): NO